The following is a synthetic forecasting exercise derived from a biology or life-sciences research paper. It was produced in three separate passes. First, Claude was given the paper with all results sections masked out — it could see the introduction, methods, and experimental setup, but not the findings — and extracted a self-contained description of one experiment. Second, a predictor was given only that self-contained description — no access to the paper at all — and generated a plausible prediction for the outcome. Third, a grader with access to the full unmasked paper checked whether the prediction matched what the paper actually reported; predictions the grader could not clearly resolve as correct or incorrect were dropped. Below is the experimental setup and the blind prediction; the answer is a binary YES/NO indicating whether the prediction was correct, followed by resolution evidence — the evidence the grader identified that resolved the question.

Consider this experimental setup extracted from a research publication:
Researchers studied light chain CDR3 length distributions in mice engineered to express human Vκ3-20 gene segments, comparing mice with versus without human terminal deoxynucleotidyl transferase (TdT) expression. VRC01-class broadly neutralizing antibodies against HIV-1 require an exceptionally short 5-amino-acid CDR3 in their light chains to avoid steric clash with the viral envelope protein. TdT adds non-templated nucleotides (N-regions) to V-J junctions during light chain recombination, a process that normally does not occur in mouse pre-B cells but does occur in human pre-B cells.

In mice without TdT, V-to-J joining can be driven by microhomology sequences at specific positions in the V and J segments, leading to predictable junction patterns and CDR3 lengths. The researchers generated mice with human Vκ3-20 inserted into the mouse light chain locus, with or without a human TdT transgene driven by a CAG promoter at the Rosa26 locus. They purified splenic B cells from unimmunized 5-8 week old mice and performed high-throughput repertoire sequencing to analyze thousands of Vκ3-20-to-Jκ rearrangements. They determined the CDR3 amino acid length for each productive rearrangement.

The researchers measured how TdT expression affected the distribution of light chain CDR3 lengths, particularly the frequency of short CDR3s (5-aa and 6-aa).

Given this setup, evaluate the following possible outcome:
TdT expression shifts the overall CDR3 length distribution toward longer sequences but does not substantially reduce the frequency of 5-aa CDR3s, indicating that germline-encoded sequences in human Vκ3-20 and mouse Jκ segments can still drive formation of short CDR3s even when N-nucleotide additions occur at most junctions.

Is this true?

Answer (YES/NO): NO